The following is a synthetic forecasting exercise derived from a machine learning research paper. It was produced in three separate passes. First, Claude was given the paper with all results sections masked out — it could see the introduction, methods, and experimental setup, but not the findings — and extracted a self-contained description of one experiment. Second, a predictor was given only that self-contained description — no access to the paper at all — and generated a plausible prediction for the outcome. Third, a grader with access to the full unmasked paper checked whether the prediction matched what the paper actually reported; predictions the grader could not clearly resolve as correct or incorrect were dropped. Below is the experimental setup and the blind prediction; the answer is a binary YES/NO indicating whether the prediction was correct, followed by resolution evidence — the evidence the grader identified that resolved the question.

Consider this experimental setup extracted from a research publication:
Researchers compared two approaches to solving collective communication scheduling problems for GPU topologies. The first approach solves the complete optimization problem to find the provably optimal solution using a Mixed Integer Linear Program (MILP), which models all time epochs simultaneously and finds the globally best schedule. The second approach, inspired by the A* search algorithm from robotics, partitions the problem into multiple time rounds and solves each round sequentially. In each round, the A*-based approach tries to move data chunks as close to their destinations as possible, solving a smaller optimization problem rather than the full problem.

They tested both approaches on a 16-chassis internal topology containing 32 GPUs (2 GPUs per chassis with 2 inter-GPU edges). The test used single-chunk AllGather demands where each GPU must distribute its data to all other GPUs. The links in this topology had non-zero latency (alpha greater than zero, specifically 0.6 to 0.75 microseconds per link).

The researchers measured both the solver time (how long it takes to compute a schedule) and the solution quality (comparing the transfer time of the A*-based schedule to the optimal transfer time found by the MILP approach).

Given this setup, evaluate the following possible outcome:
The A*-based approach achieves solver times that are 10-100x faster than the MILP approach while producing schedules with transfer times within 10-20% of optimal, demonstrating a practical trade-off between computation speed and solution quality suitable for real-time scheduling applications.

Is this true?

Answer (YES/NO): NO